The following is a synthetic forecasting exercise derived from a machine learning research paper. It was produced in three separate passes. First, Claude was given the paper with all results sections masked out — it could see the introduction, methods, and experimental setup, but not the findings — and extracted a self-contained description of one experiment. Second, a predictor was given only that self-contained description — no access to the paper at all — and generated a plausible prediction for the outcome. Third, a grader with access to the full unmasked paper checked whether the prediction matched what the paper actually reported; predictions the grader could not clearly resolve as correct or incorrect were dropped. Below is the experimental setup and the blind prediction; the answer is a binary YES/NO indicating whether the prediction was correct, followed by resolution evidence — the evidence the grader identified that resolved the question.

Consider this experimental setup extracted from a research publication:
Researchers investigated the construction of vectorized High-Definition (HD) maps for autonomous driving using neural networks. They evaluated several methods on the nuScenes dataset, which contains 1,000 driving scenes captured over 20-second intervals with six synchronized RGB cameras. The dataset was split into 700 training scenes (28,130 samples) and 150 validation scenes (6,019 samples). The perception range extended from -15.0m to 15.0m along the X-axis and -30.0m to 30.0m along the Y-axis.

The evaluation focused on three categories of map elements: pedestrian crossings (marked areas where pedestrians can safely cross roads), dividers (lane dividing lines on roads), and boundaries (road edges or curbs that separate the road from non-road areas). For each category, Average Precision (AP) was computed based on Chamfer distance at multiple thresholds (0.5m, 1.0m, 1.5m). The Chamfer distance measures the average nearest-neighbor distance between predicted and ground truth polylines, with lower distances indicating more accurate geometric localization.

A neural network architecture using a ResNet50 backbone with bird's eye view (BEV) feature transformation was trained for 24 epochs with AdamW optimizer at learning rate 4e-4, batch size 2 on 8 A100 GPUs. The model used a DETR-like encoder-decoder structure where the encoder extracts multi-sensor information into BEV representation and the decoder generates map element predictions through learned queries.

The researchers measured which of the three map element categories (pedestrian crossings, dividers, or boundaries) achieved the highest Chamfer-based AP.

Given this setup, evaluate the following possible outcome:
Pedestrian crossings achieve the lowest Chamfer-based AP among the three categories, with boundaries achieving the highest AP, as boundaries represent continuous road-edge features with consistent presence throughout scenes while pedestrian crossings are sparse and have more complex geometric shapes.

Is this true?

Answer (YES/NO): YES